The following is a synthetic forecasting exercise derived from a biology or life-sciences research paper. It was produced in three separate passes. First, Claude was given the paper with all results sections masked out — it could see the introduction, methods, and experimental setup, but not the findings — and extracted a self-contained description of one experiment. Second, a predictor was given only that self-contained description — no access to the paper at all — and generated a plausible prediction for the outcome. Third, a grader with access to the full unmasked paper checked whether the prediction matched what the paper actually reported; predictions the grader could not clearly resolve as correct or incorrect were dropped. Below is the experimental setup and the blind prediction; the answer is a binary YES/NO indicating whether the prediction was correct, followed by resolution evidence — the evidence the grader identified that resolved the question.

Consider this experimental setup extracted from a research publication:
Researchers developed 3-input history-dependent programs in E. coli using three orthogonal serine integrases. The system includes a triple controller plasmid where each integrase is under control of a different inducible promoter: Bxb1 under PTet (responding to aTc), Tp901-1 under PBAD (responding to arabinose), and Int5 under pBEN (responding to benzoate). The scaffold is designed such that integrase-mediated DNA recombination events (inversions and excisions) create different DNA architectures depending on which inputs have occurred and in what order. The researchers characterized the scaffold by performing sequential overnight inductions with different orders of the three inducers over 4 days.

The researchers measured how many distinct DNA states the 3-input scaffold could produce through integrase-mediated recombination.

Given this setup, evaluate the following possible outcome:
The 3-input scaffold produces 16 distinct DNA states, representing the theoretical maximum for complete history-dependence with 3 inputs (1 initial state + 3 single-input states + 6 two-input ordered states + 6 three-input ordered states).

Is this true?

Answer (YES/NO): NO